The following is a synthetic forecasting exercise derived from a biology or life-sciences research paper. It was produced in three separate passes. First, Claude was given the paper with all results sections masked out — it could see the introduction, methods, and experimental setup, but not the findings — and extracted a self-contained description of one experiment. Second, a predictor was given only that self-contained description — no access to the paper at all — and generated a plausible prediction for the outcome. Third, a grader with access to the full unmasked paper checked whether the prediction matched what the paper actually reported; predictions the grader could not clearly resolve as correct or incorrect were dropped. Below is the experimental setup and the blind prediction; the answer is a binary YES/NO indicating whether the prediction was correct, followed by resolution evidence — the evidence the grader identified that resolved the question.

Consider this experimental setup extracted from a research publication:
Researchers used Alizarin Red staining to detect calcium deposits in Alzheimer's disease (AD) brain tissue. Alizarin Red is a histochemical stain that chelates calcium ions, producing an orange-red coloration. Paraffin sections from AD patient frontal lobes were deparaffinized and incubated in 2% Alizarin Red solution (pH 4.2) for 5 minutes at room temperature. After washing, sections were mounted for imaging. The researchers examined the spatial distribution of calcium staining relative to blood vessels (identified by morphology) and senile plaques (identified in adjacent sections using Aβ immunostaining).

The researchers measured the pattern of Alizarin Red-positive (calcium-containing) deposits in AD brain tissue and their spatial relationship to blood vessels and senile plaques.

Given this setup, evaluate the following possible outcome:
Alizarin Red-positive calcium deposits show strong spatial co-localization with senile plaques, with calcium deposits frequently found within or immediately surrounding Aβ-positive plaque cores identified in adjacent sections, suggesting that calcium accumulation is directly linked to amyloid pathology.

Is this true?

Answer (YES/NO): NO